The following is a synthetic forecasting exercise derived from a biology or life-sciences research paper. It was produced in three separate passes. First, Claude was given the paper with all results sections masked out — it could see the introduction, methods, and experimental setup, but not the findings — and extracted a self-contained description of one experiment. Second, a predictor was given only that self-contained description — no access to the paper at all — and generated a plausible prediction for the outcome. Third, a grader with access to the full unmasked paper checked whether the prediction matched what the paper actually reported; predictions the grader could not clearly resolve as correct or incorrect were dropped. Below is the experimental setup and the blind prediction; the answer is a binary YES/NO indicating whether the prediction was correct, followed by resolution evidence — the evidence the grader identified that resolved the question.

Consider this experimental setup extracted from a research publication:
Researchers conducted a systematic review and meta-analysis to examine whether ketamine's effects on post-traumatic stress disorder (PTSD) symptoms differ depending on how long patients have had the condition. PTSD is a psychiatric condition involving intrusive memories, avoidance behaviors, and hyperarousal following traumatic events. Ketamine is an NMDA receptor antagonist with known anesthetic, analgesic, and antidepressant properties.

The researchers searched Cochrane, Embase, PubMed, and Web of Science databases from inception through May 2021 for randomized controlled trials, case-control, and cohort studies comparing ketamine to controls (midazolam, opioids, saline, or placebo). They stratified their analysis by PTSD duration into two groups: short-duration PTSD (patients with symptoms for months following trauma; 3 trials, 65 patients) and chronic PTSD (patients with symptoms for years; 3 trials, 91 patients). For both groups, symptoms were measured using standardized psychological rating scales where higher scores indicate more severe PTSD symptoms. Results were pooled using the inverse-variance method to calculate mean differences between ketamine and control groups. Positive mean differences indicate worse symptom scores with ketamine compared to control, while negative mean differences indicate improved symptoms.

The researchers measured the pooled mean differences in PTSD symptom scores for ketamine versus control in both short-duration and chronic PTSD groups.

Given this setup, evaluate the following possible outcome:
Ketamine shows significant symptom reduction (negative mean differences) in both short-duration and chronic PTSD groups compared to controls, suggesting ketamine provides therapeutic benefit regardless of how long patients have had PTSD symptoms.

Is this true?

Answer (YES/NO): NO